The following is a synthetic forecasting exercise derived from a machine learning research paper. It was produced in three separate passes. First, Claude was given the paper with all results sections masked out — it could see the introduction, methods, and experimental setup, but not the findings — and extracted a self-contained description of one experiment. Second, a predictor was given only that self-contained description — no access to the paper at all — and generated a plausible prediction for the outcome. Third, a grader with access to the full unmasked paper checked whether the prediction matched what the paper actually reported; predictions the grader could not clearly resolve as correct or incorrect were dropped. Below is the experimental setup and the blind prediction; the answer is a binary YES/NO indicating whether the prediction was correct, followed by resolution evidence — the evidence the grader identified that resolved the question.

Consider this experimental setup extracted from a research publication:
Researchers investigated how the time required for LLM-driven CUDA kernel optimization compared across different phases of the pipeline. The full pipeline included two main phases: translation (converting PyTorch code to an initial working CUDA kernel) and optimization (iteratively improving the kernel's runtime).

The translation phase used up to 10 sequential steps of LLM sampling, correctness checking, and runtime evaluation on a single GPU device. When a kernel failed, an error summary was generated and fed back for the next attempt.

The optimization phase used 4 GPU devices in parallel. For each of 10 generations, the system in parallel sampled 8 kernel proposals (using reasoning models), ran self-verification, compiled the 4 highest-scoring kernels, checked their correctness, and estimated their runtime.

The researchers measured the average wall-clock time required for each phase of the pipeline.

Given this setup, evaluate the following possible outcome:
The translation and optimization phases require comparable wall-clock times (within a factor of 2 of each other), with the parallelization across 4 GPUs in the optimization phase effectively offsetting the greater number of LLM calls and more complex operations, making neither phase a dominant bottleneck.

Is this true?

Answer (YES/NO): NO